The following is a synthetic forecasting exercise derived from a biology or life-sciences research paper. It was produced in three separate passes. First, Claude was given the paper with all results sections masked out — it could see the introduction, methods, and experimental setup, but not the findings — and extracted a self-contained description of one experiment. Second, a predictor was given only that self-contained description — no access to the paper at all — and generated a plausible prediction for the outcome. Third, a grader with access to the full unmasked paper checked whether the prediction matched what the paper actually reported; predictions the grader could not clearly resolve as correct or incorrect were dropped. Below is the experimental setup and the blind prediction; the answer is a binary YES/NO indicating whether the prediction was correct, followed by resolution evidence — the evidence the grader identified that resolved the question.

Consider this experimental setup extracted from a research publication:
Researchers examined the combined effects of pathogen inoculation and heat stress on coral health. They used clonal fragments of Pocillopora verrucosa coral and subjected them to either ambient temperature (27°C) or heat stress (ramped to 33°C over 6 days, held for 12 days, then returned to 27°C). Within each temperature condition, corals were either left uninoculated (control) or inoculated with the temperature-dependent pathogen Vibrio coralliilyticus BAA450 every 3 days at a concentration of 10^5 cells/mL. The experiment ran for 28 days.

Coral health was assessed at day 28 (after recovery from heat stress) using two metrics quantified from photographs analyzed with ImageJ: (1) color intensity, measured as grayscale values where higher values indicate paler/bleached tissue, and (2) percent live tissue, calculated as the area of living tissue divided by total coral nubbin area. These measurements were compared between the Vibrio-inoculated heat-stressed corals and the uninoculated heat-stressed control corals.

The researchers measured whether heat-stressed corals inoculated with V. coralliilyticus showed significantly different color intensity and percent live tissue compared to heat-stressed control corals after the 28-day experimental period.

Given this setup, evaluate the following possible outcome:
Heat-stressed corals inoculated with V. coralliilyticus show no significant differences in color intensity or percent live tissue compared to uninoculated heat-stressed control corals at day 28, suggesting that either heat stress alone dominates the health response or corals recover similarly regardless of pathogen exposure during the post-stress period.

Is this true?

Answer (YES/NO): NO